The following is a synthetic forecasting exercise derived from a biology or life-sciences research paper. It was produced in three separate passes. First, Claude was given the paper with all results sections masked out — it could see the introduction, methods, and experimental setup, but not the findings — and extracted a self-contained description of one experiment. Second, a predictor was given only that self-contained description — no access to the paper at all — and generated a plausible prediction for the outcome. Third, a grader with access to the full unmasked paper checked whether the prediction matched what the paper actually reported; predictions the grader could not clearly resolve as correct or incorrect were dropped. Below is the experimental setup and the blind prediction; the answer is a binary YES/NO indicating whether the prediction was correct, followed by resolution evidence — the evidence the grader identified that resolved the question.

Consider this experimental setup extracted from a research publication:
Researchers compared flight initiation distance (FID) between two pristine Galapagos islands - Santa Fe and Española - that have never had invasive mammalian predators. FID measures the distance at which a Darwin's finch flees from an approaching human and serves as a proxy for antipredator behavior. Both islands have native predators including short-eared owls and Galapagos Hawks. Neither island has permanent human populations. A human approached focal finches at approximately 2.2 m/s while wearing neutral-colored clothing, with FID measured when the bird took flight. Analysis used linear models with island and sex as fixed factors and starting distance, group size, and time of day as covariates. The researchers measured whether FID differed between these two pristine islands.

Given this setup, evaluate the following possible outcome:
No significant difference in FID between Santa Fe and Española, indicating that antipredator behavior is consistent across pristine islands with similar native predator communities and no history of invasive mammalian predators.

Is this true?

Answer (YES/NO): YES